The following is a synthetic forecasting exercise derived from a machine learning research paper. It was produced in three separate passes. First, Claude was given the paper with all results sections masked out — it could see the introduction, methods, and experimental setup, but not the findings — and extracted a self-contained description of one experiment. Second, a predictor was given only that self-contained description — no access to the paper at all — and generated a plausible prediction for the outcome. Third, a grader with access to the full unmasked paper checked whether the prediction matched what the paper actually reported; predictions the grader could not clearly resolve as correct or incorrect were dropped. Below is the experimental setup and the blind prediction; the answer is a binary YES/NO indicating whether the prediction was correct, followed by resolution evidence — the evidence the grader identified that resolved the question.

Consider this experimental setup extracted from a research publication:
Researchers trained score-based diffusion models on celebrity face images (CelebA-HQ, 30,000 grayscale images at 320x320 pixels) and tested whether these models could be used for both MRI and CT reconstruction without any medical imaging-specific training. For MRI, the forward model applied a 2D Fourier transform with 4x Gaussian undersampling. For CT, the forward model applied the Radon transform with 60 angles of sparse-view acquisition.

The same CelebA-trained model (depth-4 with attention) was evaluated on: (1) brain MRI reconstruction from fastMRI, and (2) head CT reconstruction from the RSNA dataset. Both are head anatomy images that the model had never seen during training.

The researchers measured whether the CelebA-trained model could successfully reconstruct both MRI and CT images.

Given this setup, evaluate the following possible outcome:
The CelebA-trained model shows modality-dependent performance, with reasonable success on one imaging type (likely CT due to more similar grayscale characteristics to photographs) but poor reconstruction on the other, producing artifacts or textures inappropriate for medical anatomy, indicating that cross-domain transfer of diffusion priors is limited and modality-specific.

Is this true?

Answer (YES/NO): NO